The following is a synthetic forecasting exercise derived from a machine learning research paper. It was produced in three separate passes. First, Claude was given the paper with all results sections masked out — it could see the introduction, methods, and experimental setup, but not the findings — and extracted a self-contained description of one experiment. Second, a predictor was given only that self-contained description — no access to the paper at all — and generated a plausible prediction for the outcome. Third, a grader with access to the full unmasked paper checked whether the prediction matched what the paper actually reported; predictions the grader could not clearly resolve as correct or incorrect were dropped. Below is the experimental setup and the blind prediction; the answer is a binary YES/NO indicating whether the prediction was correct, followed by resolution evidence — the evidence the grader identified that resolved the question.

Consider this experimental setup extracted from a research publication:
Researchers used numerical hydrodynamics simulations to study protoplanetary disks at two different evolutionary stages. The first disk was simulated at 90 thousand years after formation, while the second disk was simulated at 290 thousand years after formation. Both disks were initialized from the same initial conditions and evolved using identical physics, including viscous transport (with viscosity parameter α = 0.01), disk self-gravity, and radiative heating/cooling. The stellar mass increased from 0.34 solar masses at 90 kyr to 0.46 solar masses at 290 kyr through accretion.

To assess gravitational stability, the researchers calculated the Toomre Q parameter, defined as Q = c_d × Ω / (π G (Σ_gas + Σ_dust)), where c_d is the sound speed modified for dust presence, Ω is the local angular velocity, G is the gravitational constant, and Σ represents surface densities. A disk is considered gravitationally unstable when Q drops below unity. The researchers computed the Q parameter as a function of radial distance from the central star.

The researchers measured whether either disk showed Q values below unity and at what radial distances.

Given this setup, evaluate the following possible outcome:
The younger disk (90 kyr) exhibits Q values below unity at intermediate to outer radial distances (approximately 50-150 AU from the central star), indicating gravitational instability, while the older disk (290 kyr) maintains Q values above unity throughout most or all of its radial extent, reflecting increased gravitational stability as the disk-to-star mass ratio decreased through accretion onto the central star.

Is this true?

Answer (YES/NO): NO